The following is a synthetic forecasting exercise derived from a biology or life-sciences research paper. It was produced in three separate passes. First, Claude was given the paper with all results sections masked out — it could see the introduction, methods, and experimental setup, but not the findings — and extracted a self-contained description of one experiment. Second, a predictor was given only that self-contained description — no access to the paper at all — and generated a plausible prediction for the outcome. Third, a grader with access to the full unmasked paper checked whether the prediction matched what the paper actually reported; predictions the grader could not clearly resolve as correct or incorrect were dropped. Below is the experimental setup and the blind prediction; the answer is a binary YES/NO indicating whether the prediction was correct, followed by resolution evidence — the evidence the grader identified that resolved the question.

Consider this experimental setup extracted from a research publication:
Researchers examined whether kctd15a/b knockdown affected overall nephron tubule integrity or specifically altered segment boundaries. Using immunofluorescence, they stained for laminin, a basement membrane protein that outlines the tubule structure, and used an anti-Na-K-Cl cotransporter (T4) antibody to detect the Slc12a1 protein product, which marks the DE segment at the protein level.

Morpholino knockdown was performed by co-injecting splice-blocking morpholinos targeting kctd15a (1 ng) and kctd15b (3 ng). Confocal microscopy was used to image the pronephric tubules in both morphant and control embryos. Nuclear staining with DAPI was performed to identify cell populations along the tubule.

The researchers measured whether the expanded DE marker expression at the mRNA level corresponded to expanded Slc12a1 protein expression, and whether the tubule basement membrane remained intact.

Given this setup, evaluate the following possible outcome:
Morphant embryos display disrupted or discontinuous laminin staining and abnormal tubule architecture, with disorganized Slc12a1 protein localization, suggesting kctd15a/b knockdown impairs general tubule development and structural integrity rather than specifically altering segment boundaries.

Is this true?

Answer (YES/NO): NO